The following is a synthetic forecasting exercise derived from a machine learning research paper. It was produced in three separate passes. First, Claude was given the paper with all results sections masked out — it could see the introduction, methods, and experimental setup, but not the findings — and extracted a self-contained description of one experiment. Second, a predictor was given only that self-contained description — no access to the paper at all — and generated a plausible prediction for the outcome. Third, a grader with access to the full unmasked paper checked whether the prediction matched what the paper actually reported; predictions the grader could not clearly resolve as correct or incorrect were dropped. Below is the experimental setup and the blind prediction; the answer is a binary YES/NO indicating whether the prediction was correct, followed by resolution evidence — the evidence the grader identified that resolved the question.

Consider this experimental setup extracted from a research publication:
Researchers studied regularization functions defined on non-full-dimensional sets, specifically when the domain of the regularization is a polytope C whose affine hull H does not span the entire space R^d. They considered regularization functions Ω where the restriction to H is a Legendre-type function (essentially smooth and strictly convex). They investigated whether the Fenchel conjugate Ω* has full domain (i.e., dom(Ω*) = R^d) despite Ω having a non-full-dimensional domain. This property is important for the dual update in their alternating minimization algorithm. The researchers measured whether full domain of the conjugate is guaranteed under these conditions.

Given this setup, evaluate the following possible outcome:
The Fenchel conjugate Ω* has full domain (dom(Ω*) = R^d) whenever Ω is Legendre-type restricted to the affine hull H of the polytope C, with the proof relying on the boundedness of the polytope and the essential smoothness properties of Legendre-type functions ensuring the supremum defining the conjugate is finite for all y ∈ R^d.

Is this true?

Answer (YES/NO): YES